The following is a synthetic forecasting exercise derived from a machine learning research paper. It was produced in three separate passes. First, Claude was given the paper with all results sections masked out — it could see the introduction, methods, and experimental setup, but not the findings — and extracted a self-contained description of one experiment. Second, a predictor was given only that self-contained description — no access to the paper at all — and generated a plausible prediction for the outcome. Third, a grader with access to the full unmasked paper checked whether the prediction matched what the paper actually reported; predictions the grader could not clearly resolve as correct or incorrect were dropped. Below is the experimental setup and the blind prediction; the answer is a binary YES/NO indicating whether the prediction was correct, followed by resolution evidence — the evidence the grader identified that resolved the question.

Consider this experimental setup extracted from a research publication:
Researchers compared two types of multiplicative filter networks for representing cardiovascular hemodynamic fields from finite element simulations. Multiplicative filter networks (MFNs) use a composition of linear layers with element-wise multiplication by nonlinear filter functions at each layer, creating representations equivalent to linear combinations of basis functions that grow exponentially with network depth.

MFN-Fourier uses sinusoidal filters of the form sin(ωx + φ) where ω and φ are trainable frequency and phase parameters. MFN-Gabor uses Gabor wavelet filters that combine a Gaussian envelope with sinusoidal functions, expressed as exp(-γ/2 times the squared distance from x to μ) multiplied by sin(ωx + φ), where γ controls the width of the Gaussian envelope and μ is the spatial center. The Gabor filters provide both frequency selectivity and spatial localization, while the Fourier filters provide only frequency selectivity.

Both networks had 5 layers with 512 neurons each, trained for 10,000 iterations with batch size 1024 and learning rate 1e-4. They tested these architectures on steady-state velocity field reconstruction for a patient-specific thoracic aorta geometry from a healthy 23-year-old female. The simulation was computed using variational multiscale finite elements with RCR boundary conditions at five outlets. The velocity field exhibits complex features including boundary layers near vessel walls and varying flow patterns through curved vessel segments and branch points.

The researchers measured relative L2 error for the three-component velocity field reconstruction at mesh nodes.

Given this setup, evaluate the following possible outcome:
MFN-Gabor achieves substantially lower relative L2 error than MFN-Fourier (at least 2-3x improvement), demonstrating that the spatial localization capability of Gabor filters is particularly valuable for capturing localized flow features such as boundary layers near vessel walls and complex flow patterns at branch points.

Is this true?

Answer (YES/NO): NO